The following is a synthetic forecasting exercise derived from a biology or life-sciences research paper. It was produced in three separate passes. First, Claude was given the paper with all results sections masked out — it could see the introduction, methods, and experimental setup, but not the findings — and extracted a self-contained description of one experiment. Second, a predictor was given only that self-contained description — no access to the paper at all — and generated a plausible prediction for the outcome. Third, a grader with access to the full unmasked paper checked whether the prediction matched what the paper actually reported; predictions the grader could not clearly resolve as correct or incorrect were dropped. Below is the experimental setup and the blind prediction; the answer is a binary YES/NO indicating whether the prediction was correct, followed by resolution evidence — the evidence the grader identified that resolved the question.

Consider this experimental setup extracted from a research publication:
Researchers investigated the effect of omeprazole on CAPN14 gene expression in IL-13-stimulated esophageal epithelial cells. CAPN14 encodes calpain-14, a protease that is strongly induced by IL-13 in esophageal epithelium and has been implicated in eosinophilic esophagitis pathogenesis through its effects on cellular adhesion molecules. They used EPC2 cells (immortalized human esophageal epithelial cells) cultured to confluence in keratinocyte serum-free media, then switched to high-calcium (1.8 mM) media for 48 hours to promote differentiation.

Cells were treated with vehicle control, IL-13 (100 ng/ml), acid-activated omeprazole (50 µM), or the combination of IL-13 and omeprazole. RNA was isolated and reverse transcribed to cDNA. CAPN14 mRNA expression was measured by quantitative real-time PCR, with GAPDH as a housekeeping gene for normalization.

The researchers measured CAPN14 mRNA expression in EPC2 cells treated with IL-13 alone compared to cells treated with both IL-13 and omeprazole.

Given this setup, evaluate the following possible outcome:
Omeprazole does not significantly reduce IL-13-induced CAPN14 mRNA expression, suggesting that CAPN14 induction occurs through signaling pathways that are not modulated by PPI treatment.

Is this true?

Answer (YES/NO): NO